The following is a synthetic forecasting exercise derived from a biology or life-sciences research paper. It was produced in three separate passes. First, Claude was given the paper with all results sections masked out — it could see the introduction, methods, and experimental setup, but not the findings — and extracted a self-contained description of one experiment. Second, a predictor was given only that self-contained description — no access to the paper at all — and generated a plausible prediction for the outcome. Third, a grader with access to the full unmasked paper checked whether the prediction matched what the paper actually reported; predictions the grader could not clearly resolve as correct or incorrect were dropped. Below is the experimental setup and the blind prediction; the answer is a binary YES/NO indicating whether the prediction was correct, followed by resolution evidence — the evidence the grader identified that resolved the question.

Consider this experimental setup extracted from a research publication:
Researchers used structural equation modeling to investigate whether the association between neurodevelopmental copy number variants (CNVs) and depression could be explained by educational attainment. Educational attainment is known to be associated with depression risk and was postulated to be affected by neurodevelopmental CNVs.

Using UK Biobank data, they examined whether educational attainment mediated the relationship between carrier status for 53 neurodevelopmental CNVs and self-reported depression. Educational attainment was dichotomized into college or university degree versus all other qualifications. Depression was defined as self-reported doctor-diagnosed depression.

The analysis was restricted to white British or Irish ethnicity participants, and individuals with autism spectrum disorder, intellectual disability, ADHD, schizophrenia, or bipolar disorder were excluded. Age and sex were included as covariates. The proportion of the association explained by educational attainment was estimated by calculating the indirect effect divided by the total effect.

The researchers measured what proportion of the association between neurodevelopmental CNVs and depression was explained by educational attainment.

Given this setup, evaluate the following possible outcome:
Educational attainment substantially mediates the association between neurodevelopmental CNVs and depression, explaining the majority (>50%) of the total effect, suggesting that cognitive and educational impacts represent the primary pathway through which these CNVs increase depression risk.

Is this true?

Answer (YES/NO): NO